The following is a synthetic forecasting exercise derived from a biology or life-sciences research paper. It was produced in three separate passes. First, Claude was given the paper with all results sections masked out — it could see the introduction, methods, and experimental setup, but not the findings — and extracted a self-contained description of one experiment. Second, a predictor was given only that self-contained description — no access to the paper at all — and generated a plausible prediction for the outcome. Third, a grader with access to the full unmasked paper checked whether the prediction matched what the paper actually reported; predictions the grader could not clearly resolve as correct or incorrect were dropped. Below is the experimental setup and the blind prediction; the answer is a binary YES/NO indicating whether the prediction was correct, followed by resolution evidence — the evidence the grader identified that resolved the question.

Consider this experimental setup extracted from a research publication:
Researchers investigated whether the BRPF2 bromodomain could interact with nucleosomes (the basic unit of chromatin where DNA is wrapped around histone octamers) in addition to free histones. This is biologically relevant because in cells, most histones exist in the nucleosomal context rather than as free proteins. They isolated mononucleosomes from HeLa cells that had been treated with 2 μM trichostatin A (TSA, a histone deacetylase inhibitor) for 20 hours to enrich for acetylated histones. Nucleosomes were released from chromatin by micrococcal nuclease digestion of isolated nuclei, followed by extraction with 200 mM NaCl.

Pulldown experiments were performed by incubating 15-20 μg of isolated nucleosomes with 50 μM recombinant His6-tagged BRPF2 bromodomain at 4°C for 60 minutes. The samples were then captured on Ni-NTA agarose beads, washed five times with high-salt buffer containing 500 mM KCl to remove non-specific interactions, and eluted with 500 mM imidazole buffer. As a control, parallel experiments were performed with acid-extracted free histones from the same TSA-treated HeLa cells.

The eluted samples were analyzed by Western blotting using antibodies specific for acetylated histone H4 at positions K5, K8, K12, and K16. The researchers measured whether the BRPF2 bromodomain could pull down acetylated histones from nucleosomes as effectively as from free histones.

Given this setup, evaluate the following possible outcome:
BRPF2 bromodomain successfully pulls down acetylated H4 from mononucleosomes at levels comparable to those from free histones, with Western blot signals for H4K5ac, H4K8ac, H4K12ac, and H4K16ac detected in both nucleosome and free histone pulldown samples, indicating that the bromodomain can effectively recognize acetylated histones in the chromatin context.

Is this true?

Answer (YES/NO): NO